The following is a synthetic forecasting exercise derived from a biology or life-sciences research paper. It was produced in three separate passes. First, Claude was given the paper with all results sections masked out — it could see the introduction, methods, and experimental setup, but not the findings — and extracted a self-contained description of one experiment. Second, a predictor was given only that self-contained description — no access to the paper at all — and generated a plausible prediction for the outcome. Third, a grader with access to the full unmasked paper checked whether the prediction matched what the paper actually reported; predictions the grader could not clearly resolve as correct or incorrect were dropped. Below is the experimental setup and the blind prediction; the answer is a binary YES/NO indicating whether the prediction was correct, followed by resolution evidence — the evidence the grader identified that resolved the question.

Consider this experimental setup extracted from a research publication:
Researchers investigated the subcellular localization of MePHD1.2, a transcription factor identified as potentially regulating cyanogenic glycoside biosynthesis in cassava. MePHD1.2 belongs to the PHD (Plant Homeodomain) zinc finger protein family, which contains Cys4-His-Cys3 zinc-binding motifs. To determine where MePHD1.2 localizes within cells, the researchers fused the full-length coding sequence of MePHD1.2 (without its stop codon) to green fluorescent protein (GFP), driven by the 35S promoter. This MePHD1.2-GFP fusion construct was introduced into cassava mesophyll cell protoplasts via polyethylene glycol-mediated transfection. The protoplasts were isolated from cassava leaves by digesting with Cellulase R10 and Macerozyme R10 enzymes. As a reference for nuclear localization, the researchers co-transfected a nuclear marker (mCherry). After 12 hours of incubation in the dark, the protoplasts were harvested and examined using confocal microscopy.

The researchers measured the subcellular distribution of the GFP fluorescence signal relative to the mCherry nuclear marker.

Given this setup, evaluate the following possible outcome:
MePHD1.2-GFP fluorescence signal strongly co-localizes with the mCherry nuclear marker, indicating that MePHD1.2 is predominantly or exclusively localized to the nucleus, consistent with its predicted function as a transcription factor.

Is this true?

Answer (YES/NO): YES